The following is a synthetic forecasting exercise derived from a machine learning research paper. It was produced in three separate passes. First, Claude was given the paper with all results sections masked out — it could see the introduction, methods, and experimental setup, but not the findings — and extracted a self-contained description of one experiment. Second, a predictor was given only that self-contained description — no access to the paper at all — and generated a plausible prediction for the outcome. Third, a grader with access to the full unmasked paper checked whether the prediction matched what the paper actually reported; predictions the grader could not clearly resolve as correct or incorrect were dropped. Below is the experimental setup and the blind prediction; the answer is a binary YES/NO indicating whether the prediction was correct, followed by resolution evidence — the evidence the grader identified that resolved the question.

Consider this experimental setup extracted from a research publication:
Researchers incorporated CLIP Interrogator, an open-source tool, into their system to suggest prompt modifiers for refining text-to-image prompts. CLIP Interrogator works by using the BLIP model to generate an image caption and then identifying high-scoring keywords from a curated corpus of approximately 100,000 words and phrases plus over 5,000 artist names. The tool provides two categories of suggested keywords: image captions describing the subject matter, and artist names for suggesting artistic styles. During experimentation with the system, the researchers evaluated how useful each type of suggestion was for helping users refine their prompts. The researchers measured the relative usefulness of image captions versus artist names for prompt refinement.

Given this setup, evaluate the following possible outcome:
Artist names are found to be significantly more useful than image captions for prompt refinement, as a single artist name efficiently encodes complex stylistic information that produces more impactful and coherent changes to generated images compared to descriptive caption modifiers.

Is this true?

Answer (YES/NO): NO